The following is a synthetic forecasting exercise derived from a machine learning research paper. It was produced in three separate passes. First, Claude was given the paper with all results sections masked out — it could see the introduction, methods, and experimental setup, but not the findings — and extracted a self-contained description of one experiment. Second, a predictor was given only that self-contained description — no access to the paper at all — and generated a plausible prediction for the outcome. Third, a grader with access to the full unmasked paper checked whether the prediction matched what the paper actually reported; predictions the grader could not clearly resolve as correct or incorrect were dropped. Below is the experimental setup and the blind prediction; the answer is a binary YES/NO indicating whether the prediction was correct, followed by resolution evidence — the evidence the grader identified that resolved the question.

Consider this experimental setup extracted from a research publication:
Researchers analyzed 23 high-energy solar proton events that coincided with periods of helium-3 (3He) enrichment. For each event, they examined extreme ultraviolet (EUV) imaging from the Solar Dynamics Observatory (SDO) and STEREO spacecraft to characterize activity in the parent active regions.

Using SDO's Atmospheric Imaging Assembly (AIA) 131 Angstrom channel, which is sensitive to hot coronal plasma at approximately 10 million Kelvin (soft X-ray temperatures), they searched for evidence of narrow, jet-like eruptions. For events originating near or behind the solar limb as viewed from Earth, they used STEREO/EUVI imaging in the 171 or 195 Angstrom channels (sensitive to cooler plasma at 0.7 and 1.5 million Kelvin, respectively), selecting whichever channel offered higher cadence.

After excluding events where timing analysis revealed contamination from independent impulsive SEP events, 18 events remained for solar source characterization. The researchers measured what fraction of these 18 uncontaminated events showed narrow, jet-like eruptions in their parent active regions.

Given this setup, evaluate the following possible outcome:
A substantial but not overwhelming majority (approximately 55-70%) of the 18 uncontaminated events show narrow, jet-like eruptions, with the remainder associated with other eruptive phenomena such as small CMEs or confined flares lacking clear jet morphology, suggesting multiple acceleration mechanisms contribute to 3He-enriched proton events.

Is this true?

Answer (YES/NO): YES